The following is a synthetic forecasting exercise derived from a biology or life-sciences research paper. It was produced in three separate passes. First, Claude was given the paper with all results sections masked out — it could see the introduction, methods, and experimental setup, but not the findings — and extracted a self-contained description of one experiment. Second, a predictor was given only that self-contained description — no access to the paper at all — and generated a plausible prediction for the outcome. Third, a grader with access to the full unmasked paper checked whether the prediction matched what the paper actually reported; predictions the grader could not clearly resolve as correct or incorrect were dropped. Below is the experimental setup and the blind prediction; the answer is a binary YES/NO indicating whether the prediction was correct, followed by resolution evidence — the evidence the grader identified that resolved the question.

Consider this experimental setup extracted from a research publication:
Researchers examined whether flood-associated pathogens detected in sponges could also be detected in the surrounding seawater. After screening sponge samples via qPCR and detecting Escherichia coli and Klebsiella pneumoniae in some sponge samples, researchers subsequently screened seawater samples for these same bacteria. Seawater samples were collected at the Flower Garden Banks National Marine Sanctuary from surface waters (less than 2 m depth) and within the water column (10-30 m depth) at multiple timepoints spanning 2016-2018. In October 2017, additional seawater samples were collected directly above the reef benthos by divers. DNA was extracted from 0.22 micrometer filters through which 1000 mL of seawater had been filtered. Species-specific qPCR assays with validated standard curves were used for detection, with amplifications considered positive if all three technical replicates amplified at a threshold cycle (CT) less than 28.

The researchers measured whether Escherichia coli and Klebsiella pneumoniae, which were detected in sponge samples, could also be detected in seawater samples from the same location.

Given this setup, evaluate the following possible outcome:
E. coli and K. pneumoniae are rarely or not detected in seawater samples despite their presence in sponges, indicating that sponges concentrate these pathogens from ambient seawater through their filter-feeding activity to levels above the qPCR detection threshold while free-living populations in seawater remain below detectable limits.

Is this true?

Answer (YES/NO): YES